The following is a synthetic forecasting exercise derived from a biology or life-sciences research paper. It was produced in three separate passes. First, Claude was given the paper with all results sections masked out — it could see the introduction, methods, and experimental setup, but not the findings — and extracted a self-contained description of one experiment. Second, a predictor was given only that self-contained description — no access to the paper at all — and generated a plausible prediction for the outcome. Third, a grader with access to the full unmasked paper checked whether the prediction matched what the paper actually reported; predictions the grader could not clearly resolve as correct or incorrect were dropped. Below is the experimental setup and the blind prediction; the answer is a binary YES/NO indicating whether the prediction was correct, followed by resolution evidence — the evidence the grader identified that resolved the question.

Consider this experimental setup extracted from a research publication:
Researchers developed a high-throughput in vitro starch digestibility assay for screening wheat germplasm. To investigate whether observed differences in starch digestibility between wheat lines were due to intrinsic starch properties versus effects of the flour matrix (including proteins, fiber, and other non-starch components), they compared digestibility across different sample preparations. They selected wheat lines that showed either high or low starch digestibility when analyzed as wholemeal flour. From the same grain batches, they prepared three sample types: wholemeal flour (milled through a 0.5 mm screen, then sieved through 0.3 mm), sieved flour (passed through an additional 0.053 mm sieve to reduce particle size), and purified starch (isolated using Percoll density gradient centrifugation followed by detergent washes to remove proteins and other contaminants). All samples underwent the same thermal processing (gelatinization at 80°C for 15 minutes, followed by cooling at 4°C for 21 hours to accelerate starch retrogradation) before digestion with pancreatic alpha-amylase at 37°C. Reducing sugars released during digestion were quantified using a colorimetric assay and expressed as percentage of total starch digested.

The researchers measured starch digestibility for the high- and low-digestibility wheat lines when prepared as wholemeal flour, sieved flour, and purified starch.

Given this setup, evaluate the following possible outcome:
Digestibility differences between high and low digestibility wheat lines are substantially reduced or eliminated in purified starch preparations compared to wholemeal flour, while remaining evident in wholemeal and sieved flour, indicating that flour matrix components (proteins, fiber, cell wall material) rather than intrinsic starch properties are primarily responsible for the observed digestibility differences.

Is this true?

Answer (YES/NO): YES